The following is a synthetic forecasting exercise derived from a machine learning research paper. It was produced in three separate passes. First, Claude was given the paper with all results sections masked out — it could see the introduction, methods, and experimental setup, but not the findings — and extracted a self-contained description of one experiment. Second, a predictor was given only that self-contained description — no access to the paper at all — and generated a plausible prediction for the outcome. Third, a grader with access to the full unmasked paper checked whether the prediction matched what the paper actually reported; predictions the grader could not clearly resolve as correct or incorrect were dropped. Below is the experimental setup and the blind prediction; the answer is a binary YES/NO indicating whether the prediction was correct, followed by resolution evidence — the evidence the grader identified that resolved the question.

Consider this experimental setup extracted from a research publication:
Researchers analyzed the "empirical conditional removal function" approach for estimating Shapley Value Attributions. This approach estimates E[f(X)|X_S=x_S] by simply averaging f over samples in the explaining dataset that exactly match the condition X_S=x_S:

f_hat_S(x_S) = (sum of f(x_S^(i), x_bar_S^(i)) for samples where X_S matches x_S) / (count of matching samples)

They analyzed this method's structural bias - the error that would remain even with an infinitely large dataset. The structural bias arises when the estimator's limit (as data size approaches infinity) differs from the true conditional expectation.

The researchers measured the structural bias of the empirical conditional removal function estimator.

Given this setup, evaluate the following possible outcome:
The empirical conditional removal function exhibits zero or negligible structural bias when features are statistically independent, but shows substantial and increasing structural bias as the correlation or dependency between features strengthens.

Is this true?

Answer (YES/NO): NO